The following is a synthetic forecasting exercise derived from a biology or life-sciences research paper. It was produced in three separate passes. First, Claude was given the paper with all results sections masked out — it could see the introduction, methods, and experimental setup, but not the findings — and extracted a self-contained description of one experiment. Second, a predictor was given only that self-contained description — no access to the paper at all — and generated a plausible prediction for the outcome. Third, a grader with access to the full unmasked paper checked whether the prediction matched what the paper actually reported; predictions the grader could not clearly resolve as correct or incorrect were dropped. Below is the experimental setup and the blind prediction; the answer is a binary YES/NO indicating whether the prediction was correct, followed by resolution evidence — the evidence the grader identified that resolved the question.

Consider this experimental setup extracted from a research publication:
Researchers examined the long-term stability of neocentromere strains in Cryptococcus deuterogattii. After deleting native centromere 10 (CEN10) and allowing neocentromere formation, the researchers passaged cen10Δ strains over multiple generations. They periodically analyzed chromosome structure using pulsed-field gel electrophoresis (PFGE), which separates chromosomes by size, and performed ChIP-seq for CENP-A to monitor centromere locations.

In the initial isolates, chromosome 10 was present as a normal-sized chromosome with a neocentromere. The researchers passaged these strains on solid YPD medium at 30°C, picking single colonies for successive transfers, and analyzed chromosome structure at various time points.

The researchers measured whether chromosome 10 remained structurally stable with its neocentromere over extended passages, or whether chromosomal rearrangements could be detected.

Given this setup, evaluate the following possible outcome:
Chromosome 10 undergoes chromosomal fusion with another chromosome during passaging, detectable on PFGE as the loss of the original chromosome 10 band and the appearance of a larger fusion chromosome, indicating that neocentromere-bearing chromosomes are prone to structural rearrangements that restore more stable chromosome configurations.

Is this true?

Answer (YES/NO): YES